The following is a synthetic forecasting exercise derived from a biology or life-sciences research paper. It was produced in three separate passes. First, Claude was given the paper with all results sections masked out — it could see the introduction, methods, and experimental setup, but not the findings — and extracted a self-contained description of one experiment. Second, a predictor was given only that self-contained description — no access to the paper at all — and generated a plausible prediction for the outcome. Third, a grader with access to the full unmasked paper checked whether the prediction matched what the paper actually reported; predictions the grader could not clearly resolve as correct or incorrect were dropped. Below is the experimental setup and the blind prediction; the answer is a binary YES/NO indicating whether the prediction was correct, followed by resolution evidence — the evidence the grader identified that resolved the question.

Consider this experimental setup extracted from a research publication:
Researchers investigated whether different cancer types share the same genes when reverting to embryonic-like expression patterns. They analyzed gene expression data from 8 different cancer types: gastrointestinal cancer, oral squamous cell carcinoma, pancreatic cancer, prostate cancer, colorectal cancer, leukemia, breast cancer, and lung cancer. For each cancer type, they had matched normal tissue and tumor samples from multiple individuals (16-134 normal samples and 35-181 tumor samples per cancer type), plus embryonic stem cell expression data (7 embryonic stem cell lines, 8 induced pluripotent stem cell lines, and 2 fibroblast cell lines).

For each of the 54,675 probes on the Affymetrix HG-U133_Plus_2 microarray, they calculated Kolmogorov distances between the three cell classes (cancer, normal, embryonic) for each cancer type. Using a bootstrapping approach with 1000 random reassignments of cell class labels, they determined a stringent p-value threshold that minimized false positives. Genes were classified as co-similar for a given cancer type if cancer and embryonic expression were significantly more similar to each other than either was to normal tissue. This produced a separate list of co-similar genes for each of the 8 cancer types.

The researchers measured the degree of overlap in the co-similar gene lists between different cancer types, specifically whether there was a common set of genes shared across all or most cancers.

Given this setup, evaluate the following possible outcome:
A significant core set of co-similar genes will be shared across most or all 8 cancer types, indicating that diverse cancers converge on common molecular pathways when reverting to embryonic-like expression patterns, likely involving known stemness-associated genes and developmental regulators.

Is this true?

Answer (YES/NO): NO